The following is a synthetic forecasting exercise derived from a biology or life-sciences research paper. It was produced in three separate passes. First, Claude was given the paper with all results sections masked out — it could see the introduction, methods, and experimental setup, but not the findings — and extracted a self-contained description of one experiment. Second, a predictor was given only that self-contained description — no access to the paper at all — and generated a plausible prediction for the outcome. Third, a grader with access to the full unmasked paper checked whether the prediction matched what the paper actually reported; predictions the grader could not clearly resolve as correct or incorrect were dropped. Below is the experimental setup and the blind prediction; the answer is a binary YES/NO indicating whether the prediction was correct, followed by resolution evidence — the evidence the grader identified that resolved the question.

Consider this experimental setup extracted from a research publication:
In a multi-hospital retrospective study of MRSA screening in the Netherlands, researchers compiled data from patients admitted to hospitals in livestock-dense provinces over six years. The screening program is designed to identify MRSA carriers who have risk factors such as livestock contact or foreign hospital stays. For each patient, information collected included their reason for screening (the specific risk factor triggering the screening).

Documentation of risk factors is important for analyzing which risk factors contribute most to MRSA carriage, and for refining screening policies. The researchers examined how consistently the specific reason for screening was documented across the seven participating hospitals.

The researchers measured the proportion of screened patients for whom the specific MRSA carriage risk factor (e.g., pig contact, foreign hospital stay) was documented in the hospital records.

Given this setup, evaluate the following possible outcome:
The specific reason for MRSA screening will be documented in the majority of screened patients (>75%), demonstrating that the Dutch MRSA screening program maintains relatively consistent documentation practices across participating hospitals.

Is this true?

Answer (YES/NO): NO